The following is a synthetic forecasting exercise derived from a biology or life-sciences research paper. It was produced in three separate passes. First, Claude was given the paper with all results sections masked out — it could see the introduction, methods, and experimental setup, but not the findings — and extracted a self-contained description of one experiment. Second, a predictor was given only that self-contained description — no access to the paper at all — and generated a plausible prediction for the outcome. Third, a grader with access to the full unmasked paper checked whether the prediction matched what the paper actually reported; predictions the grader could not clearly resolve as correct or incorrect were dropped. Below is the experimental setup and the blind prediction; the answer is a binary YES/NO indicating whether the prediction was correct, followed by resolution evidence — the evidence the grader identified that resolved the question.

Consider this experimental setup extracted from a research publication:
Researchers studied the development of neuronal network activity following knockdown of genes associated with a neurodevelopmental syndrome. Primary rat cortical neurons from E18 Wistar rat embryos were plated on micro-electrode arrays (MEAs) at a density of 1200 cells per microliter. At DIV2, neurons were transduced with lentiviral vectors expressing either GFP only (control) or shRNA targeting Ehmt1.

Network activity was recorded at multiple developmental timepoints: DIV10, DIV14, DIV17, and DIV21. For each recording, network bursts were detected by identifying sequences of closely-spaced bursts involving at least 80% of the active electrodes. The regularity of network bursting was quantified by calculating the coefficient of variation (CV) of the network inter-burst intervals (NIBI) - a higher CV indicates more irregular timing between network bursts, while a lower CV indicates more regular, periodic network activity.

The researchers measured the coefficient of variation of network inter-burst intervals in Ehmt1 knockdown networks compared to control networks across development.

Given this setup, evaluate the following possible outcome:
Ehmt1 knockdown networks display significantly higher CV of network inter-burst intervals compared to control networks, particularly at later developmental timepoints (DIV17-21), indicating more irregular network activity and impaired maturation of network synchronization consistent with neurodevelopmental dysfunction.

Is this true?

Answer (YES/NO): YES